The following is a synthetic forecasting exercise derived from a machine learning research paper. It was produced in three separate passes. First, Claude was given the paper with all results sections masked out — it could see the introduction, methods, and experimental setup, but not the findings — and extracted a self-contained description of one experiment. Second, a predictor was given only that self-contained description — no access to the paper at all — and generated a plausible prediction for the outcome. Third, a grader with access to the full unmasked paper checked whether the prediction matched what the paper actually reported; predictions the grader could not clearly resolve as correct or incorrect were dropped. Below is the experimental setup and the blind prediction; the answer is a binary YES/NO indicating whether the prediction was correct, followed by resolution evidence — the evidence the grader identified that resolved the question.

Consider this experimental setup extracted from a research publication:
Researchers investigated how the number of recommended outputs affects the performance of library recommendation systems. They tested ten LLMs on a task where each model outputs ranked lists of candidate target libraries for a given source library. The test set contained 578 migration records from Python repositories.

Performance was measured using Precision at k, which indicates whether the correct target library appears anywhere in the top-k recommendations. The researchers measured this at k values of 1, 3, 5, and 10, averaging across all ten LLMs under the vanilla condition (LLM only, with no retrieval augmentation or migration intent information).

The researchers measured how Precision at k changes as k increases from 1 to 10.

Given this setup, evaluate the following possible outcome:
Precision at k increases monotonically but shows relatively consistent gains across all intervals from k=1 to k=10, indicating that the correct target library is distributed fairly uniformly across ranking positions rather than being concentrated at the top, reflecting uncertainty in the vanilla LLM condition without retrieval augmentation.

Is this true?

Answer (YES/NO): NO